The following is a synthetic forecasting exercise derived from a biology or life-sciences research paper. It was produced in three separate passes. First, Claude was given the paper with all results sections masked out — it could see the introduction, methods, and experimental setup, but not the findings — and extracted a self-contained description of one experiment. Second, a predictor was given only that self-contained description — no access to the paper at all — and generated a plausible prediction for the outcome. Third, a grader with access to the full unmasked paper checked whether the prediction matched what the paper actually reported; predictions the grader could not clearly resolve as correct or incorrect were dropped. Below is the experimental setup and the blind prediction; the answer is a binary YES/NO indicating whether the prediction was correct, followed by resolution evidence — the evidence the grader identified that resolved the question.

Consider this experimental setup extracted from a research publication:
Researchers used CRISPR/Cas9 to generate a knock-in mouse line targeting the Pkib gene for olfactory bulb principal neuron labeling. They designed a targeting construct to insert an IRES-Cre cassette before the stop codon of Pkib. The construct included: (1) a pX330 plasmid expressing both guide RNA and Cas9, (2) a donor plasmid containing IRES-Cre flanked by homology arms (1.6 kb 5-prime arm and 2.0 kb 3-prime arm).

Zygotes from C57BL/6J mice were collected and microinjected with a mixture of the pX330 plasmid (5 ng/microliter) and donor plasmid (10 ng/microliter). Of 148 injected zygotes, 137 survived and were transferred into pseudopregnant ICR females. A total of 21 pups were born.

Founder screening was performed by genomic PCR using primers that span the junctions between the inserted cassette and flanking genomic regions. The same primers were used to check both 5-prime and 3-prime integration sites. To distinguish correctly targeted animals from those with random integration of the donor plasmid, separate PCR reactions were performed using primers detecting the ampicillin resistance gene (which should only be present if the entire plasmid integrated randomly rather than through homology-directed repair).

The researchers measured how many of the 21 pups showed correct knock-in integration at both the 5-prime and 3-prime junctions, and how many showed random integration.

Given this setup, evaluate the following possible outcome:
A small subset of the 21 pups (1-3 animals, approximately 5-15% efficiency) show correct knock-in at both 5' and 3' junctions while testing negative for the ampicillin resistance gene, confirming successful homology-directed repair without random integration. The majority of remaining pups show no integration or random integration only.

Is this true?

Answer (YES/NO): NO